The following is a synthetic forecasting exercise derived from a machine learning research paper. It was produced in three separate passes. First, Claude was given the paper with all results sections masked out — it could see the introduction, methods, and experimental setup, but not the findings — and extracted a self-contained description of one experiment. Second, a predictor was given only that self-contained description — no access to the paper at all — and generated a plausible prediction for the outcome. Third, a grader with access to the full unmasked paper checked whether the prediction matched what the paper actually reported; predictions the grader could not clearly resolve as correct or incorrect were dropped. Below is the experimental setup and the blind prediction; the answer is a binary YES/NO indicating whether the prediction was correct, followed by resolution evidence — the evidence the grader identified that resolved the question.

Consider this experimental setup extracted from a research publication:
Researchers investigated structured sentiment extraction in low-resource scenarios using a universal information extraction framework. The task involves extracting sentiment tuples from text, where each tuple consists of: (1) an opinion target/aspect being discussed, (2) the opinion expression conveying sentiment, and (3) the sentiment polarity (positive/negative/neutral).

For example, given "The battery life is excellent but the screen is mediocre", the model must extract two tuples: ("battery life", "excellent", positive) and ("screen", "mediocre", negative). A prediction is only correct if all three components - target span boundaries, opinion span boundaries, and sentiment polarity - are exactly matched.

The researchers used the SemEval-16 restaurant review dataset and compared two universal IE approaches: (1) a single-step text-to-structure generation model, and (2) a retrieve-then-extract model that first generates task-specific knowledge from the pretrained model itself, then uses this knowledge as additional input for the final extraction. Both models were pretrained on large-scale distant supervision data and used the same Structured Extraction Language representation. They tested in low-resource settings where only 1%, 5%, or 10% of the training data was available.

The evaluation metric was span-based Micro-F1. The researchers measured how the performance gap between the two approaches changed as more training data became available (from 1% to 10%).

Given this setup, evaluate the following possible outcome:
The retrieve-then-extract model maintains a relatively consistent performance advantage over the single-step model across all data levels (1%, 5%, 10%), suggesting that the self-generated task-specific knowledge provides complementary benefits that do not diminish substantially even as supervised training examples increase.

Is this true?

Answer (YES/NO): NO